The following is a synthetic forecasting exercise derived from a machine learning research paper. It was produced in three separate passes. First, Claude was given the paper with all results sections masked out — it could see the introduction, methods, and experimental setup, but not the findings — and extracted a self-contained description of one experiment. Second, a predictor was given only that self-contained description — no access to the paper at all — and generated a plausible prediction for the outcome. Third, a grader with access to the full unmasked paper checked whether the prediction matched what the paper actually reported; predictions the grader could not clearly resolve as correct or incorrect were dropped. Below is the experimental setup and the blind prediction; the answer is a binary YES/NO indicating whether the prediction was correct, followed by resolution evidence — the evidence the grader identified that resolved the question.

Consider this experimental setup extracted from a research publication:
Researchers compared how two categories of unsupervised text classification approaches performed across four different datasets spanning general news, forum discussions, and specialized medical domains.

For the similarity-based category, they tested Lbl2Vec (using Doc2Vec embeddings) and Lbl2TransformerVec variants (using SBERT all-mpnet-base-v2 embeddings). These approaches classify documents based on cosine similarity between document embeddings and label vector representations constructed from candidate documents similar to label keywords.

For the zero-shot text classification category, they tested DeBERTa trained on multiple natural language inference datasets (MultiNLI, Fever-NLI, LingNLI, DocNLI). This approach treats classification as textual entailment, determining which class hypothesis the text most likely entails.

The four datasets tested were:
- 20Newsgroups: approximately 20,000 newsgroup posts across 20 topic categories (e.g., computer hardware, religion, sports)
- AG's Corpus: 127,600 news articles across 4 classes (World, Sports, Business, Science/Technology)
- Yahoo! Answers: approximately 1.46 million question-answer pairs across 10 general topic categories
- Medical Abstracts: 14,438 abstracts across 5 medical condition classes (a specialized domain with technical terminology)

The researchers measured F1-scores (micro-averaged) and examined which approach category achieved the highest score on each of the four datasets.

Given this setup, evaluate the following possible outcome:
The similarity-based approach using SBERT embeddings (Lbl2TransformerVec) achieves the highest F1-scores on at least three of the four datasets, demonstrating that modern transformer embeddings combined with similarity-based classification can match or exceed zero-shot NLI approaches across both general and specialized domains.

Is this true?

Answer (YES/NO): NO